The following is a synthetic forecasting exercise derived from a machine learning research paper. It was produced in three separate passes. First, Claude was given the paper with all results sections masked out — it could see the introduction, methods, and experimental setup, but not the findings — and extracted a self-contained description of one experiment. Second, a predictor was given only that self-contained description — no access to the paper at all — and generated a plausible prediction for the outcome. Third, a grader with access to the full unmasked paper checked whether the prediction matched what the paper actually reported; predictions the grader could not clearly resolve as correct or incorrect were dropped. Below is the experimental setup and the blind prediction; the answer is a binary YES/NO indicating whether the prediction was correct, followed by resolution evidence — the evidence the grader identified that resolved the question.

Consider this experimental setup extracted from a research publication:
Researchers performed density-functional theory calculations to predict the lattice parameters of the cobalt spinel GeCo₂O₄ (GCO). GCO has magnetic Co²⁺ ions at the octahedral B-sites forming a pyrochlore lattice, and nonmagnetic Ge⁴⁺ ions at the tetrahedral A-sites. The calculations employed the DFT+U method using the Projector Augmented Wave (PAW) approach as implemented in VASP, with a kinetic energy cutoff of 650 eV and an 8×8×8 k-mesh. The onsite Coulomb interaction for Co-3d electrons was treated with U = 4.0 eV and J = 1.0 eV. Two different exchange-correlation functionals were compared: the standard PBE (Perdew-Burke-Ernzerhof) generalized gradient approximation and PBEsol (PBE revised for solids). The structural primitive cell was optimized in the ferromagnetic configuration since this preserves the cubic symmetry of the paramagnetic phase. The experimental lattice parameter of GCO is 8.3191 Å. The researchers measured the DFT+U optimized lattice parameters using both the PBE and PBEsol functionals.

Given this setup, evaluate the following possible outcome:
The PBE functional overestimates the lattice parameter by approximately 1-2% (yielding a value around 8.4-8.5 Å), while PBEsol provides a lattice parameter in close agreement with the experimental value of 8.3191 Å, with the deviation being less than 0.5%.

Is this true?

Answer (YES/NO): YES